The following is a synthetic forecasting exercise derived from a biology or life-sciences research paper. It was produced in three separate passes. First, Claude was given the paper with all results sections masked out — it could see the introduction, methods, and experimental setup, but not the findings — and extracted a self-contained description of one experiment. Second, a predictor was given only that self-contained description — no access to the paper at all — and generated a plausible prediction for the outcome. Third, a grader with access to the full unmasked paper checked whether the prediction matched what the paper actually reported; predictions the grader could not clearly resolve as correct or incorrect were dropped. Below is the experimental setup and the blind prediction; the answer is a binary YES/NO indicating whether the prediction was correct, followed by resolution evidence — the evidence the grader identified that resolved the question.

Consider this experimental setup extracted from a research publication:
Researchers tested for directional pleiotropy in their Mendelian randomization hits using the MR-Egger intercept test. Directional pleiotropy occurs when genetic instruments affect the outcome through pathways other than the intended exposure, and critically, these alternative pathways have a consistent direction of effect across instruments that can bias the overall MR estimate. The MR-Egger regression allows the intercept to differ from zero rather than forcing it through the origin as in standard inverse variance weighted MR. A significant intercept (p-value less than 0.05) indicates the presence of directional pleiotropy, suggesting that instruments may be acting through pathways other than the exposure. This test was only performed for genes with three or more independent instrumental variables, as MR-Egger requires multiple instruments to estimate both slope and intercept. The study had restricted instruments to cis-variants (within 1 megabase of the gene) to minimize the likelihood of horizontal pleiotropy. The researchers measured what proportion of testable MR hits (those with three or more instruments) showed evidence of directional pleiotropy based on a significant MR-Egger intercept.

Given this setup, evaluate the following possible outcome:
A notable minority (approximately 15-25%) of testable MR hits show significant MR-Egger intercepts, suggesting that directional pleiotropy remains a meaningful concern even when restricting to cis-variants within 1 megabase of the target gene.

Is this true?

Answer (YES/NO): NO